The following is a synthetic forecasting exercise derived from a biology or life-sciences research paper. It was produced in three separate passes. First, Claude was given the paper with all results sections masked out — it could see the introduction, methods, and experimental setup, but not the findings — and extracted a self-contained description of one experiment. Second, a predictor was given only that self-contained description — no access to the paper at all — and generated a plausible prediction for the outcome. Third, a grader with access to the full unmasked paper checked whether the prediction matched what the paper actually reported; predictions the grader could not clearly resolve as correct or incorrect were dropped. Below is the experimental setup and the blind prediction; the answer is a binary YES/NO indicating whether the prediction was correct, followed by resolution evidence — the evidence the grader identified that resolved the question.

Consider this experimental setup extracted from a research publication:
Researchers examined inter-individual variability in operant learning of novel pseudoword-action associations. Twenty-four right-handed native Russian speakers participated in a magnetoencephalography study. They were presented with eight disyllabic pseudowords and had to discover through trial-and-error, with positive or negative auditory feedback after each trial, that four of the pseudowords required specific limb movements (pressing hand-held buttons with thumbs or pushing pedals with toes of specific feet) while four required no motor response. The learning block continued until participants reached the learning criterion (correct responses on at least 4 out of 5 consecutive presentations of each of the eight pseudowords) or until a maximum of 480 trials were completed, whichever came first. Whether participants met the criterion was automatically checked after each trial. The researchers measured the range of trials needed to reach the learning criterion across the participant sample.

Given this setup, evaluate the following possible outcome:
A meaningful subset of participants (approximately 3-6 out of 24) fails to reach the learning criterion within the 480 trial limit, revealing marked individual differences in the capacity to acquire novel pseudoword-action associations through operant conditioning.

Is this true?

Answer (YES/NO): NO